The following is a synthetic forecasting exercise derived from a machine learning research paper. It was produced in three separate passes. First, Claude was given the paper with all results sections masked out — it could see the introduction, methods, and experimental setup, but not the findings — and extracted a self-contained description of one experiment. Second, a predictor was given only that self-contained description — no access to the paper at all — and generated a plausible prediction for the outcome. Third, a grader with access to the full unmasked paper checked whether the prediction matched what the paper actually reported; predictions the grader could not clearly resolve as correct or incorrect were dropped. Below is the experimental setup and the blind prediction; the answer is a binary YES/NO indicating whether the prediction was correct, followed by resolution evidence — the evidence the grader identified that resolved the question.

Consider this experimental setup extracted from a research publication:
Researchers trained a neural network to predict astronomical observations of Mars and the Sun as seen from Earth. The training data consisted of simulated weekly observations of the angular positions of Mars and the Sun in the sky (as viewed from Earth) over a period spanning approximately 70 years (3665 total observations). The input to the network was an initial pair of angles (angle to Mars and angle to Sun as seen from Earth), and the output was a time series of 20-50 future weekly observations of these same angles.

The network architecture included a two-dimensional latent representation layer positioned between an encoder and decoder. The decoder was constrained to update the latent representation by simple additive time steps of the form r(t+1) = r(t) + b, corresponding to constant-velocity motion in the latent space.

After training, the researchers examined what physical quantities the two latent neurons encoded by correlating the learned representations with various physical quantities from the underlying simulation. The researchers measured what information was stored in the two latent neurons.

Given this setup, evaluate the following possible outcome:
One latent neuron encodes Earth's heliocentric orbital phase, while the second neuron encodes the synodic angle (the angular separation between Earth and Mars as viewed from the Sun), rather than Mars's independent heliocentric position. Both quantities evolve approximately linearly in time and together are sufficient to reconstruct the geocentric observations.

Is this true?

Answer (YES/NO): NO